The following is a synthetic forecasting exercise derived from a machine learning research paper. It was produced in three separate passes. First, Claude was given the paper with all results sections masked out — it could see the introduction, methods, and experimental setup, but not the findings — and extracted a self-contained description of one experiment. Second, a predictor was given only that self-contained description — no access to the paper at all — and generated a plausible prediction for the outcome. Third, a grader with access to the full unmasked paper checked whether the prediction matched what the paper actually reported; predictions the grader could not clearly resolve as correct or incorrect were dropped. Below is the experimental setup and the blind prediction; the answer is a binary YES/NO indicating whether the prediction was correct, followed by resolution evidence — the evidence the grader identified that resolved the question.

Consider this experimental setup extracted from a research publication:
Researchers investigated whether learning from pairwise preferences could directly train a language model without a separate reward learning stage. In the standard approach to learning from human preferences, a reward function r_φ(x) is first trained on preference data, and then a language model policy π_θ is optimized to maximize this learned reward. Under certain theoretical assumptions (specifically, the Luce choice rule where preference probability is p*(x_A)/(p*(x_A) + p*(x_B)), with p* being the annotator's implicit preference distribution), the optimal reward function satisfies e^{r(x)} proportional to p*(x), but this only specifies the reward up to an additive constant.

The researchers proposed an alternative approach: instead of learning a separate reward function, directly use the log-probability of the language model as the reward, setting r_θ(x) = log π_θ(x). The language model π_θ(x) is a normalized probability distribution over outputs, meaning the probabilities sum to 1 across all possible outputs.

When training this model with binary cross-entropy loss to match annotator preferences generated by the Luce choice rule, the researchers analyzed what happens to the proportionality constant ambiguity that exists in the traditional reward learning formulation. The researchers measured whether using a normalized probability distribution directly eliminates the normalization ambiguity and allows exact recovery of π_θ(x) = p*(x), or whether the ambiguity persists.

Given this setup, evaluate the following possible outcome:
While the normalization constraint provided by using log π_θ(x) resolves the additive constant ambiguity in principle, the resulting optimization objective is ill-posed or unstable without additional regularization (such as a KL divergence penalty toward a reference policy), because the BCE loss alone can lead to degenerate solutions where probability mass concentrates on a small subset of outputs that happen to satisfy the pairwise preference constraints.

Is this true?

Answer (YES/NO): NO